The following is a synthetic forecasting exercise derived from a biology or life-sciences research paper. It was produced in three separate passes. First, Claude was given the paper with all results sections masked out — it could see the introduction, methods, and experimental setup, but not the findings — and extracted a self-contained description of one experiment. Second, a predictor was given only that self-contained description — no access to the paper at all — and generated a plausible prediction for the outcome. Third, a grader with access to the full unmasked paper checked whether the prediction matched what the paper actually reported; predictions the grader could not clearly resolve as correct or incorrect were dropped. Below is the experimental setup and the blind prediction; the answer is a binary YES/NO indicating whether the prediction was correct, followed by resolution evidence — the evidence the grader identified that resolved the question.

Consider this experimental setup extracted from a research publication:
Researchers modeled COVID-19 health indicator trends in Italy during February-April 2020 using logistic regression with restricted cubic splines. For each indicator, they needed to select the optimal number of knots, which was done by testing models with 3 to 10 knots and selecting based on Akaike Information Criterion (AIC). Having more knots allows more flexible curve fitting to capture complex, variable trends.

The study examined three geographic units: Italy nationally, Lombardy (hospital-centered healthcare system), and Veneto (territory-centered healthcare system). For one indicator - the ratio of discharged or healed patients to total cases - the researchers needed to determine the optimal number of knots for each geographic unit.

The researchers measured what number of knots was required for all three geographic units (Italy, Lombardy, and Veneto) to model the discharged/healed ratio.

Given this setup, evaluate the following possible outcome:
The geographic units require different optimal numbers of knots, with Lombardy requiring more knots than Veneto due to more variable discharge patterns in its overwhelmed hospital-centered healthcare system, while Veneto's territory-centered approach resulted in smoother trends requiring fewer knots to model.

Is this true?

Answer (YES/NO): NO